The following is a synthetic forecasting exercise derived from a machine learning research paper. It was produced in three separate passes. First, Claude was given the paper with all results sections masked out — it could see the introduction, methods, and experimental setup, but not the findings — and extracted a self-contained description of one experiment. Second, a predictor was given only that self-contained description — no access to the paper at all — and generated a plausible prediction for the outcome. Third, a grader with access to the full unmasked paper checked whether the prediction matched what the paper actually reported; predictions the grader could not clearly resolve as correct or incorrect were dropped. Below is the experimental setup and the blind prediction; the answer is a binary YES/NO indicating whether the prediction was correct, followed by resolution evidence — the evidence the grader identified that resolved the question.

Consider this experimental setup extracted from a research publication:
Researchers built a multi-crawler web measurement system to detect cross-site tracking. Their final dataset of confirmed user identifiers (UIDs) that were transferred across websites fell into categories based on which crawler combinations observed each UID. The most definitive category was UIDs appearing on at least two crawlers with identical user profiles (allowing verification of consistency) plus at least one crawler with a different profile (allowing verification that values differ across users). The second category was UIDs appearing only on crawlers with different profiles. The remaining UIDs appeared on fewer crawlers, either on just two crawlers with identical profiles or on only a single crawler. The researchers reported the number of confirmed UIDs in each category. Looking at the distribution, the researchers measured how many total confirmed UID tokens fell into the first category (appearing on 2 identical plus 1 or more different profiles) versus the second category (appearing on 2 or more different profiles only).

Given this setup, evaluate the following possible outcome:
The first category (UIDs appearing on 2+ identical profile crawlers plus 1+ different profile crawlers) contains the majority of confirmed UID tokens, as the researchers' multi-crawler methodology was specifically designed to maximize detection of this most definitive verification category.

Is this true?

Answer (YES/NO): NO